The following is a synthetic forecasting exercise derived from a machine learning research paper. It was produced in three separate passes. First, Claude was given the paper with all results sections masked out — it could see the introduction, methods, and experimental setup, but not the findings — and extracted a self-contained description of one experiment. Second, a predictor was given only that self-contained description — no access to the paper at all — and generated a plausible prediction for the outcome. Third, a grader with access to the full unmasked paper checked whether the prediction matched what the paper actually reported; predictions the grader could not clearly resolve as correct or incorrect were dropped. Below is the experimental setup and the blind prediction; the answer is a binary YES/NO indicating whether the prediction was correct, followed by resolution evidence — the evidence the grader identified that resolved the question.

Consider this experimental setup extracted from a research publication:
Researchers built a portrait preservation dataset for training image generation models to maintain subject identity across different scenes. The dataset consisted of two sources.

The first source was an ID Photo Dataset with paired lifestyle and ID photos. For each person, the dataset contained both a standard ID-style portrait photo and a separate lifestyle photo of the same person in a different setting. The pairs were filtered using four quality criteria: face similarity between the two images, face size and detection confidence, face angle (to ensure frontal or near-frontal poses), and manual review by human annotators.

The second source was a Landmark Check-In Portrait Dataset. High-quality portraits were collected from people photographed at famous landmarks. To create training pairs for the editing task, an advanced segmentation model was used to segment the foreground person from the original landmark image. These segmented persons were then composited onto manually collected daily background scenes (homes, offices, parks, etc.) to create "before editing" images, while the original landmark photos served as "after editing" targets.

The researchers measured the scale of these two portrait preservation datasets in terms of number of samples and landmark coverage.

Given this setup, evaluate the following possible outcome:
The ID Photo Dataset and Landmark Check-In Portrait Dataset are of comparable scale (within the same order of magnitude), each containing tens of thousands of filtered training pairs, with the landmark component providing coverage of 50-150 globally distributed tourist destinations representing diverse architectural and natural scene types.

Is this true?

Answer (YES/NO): NO